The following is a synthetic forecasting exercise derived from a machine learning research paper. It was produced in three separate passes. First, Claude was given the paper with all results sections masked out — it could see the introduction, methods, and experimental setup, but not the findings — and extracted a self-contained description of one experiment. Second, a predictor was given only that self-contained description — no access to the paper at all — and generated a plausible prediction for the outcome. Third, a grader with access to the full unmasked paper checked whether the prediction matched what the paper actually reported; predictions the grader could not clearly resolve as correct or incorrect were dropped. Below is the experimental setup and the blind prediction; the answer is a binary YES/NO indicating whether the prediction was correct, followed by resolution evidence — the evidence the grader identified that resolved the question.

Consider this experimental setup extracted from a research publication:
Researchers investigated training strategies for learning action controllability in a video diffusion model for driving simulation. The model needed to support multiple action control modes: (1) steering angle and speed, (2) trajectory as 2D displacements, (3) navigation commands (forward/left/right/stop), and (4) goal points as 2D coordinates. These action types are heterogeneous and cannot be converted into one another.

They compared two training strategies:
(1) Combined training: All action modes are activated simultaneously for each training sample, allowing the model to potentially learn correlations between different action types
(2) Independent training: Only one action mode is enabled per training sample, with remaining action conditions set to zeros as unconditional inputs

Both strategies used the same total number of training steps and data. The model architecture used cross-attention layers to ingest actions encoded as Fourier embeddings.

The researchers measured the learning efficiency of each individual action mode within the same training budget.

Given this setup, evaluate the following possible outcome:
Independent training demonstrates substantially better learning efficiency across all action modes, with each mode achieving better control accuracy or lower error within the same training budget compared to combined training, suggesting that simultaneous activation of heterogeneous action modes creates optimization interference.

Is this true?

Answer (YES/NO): YES